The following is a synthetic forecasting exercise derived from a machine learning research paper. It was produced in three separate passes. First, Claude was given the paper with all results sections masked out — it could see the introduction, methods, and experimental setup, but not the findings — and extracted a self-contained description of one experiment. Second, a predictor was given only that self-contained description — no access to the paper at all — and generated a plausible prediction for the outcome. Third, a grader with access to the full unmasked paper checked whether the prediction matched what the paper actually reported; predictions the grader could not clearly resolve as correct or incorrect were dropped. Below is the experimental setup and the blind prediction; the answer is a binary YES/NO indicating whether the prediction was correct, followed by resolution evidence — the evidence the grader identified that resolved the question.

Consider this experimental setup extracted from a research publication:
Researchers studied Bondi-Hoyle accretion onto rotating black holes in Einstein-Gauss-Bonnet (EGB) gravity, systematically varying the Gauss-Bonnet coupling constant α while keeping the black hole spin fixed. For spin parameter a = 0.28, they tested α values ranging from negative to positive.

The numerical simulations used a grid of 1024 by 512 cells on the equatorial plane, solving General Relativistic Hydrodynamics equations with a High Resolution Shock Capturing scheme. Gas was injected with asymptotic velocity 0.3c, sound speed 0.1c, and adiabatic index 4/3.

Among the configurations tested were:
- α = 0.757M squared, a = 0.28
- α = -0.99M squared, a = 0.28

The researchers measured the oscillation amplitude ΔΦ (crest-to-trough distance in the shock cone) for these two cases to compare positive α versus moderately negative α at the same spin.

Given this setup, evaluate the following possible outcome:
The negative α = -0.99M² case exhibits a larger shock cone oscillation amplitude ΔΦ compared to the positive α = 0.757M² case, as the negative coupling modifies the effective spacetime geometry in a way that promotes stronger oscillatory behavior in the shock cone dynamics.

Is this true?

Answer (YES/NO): NO